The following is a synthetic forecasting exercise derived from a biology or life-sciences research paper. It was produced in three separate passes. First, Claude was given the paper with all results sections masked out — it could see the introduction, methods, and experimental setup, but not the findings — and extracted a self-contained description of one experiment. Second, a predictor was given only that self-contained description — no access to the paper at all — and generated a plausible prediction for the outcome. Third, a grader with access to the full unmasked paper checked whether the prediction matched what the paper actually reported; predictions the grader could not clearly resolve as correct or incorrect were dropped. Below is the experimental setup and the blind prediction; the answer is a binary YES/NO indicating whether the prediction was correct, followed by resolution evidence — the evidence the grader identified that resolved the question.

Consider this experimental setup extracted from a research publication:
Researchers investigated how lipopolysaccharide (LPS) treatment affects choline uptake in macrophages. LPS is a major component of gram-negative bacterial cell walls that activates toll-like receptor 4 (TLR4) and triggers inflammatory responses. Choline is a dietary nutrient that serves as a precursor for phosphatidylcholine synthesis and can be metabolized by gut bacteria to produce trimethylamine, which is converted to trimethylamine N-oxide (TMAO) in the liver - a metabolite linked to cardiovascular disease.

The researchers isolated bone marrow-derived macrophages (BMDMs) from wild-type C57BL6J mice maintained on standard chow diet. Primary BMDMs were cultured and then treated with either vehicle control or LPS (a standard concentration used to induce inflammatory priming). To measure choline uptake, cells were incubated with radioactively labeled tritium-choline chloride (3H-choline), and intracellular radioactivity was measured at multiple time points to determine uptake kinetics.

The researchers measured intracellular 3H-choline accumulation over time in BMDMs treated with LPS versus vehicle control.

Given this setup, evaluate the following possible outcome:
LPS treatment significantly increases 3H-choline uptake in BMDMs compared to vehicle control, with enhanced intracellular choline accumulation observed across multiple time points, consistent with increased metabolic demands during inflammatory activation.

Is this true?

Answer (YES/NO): YES